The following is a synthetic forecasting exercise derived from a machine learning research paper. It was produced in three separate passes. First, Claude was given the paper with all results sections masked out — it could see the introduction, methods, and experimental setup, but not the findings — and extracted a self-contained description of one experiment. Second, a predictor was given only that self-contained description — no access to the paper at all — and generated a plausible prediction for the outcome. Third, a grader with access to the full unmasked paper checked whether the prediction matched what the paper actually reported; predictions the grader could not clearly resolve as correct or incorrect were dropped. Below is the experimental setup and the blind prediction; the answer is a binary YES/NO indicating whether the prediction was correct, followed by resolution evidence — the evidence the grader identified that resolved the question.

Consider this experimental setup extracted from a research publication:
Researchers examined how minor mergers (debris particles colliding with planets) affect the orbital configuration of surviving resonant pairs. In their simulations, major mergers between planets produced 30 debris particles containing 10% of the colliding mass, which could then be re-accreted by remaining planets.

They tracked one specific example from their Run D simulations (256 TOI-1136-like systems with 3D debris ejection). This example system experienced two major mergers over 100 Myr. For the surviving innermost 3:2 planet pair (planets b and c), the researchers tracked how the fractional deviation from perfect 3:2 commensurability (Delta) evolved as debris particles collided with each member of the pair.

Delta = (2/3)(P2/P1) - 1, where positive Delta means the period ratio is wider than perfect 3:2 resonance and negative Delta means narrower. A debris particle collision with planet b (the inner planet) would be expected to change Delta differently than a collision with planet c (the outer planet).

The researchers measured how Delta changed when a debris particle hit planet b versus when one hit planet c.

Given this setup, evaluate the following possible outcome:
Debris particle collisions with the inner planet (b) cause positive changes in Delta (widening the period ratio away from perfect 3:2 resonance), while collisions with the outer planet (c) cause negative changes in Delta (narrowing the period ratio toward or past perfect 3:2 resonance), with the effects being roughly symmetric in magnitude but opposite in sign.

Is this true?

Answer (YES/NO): NO